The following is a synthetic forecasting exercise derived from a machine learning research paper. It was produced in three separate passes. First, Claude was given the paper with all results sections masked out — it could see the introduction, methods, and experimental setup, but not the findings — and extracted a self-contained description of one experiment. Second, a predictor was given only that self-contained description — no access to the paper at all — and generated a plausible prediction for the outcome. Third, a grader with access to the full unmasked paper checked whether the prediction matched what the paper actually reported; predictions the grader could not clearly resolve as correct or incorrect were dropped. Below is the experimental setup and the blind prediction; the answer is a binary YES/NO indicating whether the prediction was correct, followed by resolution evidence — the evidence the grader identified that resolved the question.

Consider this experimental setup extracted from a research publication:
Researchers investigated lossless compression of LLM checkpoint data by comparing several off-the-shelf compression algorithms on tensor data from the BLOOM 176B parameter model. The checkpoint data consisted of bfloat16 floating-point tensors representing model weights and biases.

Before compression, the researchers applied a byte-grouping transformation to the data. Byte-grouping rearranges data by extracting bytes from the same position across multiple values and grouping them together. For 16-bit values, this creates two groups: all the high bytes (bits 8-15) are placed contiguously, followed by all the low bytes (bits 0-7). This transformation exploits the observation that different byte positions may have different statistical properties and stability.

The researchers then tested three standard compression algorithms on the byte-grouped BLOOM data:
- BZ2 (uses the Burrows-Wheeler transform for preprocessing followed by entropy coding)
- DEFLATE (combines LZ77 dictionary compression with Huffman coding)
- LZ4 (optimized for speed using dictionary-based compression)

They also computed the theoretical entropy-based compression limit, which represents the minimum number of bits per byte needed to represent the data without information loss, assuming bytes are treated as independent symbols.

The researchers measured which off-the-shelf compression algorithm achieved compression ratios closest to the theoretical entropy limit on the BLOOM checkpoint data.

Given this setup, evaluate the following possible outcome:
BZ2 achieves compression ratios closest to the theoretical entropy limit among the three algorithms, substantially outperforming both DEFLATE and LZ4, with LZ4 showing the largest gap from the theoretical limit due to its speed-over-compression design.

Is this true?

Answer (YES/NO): YES